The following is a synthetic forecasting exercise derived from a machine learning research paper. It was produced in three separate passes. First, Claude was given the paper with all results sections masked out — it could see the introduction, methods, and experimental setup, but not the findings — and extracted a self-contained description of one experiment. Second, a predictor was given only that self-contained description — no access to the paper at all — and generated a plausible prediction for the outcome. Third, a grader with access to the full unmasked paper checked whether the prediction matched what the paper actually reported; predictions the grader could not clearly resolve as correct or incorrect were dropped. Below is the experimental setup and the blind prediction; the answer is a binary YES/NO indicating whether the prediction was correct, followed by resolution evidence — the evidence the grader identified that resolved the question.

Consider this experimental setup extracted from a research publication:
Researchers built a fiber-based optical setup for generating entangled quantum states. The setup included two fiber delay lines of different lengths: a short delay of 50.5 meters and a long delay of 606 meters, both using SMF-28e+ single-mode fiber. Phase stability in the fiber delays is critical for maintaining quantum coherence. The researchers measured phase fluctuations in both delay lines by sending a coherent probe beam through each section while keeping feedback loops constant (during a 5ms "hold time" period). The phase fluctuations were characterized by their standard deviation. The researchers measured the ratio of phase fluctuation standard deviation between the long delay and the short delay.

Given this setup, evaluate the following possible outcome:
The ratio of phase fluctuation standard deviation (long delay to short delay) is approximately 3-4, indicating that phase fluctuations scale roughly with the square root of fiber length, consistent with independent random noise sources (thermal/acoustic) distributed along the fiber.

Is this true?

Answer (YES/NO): NO